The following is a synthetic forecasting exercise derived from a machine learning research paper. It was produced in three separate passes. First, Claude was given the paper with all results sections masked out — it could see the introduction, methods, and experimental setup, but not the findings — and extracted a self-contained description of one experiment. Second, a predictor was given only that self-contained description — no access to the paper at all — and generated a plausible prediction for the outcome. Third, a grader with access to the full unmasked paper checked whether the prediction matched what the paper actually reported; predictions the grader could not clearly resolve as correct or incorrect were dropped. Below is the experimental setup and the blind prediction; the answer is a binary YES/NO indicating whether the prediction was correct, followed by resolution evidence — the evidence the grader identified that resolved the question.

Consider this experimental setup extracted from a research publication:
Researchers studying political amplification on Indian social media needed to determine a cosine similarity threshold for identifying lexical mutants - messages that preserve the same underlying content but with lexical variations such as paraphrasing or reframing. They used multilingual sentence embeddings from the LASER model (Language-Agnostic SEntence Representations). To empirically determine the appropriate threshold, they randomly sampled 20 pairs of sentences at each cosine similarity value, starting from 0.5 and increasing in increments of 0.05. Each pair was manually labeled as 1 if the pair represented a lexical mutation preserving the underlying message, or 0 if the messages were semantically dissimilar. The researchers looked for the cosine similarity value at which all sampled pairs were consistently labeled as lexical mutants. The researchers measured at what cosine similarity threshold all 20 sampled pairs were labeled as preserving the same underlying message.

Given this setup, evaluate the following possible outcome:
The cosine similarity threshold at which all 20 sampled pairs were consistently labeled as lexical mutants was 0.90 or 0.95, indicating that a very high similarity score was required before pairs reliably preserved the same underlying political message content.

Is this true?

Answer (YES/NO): NO